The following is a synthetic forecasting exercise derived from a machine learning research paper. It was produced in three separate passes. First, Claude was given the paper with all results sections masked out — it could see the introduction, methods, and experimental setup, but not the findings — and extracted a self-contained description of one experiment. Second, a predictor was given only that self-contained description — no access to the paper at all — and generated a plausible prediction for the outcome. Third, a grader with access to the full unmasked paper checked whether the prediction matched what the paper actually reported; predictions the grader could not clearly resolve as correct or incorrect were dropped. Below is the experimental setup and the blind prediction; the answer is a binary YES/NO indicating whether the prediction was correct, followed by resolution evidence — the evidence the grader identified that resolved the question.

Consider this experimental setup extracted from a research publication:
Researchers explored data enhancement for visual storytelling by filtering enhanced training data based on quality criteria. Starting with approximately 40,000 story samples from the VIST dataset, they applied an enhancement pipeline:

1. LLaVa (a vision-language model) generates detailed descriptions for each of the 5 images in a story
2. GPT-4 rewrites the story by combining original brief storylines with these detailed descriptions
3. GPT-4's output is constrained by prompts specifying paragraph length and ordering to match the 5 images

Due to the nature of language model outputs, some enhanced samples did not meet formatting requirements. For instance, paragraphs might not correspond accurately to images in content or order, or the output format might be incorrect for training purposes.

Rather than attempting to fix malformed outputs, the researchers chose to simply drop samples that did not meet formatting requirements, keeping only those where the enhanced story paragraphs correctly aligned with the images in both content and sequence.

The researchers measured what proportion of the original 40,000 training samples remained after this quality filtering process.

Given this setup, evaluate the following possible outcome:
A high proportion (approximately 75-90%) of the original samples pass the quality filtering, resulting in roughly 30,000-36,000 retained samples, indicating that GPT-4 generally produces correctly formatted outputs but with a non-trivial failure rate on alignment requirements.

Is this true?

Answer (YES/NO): NO